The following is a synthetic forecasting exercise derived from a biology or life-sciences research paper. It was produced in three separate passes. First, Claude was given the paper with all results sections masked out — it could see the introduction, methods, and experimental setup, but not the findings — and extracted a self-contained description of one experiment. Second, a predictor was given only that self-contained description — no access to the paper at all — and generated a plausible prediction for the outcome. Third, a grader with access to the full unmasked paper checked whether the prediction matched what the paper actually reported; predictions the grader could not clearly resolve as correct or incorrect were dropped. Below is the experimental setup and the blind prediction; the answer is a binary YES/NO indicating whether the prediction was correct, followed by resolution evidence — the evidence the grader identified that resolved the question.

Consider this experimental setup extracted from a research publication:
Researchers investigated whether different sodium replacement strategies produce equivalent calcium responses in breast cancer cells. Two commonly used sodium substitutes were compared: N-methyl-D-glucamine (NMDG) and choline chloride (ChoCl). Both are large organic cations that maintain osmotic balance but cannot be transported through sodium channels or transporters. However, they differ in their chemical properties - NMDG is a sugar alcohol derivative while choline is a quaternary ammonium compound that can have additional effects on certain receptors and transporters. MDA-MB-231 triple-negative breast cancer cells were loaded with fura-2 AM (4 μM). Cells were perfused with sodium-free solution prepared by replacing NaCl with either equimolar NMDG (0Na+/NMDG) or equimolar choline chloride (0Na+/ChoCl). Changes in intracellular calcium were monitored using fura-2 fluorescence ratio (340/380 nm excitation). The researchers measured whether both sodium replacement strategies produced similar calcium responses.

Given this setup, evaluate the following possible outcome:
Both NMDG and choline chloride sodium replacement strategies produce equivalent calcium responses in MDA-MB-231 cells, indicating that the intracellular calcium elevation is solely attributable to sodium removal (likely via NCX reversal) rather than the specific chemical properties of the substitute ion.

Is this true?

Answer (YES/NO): NO